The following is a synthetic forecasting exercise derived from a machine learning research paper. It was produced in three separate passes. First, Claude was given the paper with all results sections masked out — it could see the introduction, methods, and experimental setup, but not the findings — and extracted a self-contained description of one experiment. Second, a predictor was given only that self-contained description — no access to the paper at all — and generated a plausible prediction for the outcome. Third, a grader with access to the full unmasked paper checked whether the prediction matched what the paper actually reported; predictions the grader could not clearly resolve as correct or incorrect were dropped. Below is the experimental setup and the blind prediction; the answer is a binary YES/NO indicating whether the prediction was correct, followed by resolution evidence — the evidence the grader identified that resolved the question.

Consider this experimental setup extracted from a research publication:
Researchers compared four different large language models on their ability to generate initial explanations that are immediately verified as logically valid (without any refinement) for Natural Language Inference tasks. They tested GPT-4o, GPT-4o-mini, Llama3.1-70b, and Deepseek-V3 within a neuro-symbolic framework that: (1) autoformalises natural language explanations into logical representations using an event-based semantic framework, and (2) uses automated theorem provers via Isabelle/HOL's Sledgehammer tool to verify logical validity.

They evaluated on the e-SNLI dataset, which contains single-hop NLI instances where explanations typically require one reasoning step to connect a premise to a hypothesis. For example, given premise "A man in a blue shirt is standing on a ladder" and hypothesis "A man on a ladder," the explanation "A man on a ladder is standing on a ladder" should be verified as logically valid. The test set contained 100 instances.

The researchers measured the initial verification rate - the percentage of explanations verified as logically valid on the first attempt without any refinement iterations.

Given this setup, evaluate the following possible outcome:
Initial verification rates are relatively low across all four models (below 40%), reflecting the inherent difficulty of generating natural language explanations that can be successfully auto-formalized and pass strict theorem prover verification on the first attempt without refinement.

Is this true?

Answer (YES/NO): NO